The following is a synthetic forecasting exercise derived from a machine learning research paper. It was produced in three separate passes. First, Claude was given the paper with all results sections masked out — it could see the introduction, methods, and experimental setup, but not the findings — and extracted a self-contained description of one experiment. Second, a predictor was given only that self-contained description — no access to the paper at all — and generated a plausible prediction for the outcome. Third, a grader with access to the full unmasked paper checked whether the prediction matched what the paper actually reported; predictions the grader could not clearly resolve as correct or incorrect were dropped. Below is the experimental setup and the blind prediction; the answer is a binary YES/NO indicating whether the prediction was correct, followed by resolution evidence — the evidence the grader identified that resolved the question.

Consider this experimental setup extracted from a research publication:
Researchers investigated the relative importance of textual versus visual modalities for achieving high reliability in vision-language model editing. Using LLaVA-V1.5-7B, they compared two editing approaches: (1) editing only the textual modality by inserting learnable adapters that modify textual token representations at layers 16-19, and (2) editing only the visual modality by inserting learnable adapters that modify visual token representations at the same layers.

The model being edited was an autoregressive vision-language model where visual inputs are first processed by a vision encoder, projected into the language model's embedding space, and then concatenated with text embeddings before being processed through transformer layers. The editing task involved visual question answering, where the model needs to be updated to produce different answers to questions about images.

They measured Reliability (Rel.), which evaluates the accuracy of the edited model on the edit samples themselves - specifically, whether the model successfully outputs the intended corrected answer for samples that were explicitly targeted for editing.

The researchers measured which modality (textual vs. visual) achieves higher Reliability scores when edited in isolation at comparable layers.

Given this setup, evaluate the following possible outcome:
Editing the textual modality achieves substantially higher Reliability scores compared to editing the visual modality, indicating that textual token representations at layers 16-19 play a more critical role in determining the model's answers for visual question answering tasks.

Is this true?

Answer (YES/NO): YES